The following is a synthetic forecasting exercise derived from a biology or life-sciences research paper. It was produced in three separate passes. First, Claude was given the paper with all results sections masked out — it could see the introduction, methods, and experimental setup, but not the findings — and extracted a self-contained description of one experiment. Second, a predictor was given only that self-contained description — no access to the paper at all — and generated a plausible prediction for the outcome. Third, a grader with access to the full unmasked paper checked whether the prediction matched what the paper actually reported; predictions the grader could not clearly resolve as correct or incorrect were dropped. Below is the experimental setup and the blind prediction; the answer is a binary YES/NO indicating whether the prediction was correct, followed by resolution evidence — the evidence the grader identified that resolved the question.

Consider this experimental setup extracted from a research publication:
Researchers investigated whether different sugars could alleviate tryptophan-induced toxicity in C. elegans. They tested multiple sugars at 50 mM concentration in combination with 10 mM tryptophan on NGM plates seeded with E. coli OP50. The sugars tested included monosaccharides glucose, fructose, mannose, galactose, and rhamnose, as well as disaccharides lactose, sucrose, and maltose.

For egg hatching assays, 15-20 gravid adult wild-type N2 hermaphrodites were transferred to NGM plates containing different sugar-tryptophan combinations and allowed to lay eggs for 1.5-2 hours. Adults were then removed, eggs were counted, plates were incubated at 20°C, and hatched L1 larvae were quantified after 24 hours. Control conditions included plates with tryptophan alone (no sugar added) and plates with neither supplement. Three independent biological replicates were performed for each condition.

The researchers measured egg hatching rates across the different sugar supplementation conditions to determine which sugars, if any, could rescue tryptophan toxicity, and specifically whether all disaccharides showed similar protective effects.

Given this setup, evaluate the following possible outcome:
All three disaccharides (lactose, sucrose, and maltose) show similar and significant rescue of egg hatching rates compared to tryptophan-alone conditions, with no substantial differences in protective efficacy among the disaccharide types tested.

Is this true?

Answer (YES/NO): NO